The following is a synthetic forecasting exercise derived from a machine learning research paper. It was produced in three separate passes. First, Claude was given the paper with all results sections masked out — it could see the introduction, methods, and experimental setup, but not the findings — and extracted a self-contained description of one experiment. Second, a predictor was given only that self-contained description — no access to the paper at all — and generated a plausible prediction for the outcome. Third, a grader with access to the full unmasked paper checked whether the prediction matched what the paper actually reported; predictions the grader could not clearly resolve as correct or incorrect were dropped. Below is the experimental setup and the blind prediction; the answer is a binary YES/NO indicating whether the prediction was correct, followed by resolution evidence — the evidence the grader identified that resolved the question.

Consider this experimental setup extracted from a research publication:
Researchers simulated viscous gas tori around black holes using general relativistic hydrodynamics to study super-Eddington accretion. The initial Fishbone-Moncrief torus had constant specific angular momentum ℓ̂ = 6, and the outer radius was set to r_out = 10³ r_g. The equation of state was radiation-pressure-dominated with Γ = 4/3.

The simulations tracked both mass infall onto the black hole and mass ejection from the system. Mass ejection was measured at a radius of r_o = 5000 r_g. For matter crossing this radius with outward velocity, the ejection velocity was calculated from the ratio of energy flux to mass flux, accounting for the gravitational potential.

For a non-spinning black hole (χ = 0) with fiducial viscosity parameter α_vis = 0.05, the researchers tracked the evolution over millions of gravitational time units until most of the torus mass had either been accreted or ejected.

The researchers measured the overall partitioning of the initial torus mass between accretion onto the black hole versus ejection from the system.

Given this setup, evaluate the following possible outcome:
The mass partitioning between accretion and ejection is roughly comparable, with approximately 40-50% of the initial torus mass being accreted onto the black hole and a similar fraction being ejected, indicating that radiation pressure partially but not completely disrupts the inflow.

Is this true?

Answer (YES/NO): NO